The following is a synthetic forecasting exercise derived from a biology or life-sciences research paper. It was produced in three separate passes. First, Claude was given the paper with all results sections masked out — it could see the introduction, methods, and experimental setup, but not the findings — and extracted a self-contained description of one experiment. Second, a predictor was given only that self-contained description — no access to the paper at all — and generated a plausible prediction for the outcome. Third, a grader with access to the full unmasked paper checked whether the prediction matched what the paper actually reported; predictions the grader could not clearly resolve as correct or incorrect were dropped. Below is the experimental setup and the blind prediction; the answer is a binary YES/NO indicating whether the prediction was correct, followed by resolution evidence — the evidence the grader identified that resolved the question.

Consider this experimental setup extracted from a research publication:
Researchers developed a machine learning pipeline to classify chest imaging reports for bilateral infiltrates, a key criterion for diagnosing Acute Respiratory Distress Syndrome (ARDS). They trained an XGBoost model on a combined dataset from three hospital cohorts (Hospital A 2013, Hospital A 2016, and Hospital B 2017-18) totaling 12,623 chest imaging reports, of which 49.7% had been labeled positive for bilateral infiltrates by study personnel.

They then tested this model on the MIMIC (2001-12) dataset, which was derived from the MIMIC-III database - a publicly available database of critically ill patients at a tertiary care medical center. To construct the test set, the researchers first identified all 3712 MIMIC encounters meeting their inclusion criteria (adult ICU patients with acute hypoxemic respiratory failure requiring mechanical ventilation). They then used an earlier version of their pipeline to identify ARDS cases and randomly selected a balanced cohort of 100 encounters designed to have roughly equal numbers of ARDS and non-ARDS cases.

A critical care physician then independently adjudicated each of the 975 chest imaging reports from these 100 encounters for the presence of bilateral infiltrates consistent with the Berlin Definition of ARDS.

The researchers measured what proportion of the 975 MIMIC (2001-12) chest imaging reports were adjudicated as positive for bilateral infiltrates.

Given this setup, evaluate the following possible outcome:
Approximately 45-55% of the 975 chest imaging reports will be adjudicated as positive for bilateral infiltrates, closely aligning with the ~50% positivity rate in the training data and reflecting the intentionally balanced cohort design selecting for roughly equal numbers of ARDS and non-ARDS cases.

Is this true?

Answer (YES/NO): NO